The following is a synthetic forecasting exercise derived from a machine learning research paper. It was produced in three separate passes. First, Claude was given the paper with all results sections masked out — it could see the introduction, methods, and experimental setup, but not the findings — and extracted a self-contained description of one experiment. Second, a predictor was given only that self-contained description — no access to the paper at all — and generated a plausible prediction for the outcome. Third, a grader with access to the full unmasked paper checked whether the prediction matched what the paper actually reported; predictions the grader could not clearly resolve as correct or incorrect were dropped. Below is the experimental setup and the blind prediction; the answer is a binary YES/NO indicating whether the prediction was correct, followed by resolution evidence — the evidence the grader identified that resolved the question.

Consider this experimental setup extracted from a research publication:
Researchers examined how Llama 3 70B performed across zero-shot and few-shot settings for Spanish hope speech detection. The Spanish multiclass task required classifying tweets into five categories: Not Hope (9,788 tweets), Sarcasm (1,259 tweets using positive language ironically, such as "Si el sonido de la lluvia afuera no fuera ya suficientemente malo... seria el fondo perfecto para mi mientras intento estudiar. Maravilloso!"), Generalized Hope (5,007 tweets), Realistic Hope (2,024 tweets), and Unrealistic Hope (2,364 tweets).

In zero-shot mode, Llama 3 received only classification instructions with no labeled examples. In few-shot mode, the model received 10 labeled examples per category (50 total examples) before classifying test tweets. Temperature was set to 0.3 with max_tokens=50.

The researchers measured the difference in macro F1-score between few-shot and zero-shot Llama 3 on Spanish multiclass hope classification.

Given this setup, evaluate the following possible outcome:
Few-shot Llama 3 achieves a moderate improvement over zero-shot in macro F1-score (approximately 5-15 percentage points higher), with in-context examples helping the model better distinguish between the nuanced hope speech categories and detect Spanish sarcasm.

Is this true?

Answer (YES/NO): YES